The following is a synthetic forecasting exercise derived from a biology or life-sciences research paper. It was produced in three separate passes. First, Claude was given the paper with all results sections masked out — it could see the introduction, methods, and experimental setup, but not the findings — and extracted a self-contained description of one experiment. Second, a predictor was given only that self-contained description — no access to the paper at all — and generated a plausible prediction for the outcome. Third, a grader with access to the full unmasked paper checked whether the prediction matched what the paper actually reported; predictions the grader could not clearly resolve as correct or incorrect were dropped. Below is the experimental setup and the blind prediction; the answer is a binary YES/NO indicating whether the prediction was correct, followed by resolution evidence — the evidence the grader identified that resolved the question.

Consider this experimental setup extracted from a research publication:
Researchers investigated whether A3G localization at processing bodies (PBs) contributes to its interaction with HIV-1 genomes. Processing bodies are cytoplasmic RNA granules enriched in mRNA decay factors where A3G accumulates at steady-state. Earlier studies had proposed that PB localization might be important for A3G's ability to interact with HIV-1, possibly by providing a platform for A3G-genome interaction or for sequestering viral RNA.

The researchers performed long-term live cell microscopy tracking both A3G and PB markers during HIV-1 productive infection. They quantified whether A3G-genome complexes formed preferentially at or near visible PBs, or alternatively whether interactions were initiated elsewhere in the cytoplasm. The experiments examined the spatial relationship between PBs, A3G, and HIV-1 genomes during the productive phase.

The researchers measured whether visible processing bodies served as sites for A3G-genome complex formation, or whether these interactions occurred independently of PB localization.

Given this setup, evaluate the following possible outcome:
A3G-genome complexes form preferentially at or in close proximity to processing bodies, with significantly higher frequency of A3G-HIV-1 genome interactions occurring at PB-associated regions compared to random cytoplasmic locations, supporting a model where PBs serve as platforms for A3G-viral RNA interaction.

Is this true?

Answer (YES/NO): NO